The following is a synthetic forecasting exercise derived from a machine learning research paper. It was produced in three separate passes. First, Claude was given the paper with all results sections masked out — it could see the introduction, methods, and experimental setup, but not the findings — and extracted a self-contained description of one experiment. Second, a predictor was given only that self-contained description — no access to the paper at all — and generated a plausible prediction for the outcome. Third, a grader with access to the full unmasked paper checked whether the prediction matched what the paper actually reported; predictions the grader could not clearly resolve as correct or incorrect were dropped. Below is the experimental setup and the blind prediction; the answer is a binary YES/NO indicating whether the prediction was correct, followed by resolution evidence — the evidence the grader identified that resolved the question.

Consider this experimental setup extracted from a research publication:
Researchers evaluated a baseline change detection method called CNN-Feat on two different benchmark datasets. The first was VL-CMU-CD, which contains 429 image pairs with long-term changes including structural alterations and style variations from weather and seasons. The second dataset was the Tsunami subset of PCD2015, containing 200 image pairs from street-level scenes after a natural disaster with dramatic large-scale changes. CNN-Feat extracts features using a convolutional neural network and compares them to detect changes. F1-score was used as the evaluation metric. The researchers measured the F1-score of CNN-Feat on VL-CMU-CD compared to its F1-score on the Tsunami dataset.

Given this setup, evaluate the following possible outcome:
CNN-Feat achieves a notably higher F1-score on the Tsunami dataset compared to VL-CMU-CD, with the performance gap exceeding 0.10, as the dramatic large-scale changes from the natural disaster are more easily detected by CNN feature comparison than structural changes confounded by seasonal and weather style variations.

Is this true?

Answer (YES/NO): YES